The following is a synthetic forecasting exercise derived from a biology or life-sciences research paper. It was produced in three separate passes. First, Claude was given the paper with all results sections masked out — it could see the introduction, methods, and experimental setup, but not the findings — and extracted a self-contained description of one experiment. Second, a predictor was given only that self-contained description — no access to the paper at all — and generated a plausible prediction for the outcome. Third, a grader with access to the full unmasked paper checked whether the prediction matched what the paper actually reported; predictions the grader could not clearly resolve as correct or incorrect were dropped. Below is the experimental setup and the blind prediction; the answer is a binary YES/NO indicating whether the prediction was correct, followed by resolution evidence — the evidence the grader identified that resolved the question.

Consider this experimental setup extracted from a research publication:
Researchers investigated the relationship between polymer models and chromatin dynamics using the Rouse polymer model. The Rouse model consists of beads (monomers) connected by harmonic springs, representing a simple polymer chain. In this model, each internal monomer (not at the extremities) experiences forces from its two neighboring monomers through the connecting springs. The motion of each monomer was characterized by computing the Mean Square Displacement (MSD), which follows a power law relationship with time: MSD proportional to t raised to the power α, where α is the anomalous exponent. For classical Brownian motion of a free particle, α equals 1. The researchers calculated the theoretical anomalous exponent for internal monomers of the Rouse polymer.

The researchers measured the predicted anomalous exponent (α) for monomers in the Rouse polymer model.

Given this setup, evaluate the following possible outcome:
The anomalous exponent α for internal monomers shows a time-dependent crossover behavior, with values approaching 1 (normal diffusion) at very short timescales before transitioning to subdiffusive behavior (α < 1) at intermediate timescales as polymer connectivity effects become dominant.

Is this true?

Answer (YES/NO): NO